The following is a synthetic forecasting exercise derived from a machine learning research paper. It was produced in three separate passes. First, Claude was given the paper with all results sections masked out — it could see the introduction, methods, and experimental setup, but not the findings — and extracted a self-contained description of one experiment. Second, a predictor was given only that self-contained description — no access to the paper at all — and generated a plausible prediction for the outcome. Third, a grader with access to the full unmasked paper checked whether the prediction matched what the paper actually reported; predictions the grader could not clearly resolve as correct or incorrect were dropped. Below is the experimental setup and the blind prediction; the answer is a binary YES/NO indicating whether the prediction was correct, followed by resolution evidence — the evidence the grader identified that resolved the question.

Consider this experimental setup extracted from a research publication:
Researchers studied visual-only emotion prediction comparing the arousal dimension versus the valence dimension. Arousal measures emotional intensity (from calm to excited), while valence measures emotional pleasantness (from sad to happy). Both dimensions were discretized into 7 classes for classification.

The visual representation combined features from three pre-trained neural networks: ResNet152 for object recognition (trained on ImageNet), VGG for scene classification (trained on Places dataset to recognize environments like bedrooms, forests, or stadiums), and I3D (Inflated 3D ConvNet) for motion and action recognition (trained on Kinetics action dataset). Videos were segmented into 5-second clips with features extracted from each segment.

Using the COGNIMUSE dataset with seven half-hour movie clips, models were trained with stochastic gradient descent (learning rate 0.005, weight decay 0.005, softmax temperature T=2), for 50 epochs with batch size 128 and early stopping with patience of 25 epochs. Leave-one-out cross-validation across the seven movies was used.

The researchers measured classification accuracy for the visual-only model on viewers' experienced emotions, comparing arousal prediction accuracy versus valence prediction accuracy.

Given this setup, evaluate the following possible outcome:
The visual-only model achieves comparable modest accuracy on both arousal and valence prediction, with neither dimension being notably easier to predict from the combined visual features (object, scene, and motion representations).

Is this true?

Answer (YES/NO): YES